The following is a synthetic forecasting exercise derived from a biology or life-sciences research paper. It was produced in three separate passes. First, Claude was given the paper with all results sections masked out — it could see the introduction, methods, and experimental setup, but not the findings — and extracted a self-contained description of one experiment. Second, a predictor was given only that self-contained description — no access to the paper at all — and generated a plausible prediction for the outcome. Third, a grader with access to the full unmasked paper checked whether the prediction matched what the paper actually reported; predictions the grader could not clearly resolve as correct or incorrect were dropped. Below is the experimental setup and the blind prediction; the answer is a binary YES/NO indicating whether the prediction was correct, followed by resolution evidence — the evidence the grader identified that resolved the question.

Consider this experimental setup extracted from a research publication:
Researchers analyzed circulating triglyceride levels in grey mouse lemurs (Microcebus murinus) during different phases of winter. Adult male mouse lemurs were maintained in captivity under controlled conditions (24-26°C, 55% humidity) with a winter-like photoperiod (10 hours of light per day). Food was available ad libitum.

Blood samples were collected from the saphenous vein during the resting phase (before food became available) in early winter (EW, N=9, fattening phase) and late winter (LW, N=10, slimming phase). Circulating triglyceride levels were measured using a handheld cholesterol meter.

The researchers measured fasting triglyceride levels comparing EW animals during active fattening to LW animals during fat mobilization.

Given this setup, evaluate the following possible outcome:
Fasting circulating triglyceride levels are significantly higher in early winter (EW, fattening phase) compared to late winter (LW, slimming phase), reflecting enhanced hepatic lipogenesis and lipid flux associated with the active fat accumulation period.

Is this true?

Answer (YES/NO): YES